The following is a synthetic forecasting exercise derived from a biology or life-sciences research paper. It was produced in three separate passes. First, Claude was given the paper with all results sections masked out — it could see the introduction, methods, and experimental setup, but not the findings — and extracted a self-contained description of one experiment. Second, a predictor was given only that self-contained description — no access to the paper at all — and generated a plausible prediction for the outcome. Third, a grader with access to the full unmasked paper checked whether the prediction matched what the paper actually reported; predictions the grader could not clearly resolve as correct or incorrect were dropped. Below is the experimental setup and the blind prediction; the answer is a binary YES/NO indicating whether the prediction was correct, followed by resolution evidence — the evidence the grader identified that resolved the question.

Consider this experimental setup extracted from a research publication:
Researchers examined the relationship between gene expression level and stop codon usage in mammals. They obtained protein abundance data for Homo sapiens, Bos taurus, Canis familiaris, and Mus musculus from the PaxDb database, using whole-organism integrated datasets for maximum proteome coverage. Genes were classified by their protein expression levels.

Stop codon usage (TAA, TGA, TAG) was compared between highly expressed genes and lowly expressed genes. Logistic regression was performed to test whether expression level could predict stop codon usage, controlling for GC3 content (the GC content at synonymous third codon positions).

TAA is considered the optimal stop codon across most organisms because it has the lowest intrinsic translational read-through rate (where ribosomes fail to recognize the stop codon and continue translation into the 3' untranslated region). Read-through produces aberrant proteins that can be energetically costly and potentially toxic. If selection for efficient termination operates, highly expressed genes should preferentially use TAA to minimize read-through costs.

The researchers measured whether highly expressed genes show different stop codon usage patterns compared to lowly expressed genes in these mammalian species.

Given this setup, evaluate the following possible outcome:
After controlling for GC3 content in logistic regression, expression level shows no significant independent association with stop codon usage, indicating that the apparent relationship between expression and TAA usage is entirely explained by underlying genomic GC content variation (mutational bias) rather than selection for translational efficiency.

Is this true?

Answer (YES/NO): NO